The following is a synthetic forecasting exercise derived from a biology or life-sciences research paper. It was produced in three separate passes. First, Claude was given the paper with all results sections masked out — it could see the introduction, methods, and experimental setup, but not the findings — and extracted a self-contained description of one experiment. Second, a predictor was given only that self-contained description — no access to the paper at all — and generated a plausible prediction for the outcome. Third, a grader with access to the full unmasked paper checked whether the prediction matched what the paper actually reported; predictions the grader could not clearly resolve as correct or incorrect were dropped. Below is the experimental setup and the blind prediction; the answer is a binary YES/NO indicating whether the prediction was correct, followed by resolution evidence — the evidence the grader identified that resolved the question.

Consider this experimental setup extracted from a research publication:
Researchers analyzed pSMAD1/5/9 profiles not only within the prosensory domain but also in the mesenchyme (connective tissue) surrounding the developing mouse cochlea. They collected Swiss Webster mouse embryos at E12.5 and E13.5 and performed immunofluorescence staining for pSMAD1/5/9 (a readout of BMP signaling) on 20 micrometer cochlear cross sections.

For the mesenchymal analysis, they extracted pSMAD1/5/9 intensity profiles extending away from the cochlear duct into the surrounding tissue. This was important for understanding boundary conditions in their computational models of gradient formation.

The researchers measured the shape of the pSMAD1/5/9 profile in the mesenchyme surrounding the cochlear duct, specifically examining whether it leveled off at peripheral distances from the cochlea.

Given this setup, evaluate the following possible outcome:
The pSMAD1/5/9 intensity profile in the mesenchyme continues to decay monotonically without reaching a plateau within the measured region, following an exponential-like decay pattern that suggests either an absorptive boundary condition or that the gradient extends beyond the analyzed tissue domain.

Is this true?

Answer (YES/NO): NO